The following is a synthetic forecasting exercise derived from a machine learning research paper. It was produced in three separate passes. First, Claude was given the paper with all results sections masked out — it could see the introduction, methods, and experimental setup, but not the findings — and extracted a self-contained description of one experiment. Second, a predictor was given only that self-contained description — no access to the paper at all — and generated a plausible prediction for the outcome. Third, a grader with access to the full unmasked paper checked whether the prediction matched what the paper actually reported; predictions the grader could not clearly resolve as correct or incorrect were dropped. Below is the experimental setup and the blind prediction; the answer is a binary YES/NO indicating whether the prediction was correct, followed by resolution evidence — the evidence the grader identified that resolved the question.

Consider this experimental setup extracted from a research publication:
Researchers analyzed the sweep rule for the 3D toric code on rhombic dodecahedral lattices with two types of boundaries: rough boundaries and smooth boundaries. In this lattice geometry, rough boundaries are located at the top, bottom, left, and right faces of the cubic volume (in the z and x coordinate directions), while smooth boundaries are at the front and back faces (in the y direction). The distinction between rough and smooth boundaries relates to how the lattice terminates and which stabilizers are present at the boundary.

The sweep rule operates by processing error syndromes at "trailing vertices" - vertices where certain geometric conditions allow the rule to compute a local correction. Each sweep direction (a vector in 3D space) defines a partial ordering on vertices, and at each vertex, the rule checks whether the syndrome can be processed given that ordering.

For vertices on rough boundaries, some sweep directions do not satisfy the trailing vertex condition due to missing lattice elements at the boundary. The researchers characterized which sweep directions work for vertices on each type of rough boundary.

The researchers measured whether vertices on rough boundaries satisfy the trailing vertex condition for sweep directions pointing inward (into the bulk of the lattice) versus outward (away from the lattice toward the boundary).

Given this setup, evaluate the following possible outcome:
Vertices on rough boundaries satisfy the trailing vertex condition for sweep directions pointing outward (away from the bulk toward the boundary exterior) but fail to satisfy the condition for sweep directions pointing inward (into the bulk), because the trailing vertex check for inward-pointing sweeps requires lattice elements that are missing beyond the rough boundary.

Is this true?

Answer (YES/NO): YES